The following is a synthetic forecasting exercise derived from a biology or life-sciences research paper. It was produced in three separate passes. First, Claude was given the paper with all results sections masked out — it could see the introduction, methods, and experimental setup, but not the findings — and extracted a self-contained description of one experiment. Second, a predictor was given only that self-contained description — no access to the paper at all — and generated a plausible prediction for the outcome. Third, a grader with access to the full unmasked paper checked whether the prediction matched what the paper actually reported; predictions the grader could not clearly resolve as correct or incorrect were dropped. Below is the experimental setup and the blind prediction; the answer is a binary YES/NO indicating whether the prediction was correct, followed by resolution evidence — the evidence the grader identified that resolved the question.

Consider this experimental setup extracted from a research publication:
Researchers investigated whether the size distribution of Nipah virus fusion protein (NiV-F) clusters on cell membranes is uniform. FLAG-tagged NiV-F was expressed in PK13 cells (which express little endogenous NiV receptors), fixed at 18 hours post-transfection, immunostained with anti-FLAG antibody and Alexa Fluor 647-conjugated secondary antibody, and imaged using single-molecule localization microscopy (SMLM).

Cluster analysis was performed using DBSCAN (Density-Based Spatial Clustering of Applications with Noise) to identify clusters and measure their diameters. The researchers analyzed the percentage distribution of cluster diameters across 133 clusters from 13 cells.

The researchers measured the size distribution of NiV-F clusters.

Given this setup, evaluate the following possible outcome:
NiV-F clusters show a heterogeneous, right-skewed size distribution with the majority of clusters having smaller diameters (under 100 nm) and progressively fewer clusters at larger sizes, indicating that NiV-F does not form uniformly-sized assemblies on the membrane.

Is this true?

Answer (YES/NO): NO